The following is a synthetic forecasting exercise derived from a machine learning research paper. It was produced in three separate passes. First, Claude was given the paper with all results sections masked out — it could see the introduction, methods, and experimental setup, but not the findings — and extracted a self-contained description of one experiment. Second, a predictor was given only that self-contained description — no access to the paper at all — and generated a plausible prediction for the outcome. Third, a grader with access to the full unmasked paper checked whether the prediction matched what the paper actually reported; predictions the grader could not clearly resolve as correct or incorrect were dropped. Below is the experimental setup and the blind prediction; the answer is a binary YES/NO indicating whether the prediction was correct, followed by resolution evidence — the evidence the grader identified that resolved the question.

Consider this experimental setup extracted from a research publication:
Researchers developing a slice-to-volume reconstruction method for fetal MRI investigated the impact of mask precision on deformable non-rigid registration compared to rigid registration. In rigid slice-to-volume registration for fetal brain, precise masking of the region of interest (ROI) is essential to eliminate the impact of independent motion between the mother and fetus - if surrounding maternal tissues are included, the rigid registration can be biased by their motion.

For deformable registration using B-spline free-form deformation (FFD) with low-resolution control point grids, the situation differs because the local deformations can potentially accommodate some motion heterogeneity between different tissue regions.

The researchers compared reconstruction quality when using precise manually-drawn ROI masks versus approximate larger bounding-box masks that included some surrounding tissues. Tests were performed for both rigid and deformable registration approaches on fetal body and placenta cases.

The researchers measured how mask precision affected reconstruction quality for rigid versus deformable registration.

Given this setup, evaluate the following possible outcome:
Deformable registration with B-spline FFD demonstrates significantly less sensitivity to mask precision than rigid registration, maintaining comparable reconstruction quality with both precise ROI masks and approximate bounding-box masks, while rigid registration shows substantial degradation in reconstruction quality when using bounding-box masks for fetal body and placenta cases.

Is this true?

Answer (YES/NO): YES